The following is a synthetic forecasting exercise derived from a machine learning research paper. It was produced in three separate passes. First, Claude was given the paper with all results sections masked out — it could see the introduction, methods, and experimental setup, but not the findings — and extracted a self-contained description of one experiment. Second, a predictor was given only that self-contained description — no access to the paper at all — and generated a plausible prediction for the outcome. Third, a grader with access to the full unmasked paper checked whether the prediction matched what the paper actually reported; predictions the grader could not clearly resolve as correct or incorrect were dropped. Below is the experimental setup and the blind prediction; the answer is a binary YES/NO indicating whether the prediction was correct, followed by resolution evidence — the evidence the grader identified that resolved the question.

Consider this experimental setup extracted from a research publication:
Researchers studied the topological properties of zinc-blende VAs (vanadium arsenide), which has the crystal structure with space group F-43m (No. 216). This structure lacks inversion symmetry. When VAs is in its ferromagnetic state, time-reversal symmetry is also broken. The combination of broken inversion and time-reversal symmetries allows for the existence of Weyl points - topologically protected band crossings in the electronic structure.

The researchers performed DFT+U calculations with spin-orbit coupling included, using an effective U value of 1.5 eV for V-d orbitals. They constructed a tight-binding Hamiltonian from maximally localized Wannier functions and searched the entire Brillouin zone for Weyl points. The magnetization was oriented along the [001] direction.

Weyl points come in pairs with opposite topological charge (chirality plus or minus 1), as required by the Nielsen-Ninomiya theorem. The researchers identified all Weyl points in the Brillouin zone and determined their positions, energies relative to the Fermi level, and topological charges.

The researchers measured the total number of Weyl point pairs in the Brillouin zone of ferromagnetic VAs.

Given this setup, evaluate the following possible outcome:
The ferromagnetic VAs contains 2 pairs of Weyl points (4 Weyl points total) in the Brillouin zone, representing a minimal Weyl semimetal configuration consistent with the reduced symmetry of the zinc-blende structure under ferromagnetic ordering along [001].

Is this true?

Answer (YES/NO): NO